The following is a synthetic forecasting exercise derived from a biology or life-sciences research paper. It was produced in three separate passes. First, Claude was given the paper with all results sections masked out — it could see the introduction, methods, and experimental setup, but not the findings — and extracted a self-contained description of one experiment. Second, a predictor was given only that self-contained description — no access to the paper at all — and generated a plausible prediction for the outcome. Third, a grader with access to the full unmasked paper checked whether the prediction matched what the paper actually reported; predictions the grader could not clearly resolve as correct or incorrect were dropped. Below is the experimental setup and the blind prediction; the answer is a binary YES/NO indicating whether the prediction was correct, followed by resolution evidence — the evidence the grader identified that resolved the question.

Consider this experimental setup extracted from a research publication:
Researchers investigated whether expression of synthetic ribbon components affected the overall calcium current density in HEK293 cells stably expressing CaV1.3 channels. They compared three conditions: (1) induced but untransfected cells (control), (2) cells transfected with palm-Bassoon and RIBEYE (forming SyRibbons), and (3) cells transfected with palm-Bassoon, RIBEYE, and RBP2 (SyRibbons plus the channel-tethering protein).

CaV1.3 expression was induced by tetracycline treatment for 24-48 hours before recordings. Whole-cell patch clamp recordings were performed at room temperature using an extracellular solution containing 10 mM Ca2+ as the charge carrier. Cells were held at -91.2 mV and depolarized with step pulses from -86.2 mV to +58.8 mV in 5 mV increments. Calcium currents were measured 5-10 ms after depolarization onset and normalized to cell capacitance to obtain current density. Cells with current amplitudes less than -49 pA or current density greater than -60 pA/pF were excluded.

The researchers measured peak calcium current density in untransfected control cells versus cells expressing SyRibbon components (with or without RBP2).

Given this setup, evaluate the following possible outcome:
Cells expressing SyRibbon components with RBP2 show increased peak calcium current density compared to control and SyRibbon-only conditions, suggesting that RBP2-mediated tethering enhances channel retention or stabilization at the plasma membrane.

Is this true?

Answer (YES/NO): NO